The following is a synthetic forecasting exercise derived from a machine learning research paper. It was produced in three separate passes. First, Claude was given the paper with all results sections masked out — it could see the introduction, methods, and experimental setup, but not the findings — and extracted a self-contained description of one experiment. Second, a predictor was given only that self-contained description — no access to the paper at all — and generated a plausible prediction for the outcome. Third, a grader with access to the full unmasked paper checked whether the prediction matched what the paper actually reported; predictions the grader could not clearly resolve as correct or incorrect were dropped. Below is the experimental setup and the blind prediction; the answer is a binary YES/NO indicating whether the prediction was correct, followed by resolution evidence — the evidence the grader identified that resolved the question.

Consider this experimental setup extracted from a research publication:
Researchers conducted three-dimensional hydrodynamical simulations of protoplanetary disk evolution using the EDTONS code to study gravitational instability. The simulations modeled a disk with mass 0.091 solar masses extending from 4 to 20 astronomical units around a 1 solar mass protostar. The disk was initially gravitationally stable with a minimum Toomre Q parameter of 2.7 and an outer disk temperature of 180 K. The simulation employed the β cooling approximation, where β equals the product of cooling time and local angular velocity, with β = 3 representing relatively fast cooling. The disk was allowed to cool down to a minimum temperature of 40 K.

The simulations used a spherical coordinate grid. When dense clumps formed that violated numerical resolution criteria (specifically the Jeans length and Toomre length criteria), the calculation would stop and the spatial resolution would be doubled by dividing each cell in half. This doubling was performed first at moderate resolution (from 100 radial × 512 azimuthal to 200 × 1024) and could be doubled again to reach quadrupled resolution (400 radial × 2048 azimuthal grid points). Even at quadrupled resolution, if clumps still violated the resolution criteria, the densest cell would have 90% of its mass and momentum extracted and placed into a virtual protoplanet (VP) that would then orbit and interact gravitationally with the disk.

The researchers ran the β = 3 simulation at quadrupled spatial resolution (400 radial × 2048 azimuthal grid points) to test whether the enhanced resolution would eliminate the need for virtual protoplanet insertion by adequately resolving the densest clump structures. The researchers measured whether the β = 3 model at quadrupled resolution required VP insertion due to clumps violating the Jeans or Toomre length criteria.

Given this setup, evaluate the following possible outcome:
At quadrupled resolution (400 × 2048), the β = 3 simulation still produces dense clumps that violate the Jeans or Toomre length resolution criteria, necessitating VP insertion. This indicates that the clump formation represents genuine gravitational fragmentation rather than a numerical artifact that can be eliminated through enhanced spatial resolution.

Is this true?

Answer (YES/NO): YES